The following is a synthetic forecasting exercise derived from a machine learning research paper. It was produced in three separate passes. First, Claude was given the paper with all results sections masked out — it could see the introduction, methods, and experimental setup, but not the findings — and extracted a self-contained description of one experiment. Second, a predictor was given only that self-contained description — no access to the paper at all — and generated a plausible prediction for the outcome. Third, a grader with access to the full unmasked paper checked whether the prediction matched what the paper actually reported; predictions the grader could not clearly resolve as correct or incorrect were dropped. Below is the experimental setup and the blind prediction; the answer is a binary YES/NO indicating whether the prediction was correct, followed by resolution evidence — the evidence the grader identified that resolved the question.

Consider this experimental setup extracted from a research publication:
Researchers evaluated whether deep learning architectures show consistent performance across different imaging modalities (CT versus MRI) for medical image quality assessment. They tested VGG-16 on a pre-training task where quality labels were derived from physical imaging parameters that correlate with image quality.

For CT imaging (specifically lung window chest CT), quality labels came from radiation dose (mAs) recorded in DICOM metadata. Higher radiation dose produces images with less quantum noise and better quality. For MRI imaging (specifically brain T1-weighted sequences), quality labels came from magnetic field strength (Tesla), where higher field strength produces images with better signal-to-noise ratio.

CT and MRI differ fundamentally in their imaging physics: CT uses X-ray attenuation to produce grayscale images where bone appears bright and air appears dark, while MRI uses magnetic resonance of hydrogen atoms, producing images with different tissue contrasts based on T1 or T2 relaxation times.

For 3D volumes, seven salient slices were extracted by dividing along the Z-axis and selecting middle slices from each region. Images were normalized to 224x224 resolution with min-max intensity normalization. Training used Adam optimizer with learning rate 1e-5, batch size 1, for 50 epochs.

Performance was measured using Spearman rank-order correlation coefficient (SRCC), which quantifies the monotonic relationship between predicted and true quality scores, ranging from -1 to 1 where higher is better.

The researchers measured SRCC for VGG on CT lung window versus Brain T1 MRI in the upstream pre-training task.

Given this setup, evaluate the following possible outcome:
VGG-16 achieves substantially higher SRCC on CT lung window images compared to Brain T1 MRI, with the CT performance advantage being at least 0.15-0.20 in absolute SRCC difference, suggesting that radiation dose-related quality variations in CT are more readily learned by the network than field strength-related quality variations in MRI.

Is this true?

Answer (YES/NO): NO